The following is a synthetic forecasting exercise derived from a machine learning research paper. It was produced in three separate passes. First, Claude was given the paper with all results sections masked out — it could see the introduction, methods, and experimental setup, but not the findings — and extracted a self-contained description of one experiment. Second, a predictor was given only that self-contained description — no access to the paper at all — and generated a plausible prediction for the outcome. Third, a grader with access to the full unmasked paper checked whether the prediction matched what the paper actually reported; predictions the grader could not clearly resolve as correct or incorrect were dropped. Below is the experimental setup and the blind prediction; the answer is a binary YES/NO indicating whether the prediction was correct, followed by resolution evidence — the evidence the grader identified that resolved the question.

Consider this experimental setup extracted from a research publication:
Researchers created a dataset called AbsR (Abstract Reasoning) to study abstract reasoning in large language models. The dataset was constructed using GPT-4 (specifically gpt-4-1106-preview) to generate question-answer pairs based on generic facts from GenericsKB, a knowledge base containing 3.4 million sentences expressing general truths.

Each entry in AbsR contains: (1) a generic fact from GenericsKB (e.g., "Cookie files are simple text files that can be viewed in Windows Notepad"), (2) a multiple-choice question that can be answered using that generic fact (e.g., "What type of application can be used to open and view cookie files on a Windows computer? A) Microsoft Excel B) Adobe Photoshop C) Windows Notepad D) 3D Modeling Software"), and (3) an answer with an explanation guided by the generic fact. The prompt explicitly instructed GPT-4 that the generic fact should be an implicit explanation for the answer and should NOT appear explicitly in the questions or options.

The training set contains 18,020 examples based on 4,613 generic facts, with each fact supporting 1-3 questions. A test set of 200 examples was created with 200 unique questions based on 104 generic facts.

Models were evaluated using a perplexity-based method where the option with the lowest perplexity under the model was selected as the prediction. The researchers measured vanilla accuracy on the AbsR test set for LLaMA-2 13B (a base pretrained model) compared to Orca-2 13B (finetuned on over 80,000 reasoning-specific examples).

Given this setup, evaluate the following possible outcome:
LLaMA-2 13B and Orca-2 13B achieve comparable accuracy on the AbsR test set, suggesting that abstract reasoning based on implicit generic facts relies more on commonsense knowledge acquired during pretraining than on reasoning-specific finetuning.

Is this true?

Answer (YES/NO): NO